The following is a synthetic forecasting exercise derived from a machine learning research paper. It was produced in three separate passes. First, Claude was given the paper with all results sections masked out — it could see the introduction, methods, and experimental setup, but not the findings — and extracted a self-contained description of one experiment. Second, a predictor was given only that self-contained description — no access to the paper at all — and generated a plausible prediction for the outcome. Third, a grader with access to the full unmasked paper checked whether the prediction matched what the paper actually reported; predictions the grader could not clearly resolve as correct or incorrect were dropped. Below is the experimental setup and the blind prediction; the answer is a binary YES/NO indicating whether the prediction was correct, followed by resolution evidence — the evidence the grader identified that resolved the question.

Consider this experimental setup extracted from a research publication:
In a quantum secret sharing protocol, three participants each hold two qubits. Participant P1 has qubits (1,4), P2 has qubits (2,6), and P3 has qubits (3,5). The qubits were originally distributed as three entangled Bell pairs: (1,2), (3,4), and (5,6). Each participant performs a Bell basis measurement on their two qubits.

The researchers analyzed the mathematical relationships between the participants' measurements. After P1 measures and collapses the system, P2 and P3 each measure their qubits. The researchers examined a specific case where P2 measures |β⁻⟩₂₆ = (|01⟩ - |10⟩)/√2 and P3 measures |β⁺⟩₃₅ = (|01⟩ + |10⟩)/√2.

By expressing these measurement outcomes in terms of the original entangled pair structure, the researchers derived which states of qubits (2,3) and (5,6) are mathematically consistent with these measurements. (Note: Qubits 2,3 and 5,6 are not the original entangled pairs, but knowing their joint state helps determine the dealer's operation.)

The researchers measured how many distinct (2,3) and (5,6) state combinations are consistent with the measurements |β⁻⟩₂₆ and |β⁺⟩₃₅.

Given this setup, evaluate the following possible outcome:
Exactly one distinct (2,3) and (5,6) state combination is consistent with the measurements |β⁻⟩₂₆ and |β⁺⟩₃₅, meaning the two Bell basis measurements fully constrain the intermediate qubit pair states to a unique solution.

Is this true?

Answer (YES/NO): NO